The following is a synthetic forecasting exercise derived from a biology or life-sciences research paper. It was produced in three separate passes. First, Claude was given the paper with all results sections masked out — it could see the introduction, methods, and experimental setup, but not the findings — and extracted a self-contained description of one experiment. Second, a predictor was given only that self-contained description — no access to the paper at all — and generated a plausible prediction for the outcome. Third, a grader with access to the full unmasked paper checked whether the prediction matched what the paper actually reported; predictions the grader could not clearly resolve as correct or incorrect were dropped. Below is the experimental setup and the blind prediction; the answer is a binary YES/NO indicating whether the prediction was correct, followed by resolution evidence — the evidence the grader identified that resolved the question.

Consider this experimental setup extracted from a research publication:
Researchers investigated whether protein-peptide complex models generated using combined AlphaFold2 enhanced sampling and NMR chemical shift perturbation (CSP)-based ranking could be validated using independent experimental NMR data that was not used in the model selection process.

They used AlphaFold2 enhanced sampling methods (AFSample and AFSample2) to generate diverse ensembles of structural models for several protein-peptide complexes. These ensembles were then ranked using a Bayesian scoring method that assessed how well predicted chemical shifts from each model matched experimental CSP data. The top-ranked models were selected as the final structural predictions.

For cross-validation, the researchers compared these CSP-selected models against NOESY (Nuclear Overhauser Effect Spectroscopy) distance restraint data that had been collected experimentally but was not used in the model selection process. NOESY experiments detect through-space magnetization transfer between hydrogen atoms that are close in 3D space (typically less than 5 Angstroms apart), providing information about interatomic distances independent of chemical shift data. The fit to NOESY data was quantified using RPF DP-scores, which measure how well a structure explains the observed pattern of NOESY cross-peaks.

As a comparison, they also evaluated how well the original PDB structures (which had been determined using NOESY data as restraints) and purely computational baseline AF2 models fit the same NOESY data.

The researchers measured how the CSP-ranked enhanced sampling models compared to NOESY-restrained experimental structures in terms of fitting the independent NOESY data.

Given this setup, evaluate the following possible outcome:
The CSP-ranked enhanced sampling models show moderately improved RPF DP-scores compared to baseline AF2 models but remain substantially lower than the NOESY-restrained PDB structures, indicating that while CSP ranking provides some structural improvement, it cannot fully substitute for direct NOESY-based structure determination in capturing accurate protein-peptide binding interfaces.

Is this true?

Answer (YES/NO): NO